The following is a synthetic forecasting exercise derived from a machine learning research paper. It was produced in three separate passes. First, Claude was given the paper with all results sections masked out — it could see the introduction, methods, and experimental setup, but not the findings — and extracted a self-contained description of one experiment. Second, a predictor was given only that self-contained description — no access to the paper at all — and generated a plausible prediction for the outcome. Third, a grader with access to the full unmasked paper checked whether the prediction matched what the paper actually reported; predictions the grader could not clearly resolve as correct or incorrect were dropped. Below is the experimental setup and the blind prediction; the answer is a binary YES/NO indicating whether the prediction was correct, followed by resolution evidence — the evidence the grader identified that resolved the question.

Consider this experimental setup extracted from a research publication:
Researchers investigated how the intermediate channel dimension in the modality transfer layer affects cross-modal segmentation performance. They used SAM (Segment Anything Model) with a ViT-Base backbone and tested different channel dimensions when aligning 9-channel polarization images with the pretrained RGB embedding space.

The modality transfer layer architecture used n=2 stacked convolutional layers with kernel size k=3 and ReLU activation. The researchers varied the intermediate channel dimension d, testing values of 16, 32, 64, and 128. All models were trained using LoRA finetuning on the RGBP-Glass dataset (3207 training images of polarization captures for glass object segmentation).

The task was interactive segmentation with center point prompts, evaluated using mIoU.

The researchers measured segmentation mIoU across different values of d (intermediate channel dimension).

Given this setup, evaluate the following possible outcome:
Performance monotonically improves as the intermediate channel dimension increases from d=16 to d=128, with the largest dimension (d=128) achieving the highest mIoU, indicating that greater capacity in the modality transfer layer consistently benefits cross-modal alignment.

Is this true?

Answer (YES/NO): NO